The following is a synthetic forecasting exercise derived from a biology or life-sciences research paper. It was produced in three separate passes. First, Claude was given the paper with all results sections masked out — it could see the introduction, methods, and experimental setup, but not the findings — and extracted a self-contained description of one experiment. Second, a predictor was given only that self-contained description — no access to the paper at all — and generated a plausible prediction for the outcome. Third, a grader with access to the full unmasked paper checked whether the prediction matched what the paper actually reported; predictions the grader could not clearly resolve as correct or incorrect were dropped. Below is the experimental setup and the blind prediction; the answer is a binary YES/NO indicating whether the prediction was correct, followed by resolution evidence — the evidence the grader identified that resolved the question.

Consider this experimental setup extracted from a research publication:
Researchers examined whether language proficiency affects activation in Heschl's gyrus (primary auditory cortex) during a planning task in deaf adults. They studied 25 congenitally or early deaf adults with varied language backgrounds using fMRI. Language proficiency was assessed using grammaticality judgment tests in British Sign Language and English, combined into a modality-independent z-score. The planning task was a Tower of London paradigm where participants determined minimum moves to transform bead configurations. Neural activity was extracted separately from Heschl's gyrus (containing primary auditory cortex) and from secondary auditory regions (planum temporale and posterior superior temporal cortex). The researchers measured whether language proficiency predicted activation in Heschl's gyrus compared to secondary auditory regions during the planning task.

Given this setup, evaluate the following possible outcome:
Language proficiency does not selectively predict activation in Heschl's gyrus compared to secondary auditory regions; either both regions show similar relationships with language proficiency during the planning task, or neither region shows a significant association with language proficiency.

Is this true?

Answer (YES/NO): NO